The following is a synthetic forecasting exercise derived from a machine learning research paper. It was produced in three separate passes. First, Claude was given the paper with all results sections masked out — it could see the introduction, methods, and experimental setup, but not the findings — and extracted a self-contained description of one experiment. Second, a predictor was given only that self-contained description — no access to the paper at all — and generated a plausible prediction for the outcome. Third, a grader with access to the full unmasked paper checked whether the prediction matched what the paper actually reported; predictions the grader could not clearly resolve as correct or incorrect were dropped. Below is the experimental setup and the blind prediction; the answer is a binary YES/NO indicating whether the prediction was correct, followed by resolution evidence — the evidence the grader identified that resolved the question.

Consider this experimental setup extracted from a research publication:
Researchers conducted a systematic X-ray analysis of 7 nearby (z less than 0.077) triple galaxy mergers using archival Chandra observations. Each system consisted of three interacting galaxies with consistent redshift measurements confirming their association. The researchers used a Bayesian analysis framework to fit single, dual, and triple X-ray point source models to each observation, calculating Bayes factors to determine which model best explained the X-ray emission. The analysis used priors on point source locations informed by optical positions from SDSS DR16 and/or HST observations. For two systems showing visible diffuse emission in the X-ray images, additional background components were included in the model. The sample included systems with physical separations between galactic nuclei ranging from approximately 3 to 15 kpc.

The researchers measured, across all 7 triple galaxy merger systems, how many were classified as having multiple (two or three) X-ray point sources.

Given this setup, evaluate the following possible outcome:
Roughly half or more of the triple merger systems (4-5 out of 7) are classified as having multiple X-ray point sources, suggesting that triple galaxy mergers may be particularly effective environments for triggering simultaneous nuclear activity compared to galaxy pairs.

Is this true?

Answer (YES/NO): NO